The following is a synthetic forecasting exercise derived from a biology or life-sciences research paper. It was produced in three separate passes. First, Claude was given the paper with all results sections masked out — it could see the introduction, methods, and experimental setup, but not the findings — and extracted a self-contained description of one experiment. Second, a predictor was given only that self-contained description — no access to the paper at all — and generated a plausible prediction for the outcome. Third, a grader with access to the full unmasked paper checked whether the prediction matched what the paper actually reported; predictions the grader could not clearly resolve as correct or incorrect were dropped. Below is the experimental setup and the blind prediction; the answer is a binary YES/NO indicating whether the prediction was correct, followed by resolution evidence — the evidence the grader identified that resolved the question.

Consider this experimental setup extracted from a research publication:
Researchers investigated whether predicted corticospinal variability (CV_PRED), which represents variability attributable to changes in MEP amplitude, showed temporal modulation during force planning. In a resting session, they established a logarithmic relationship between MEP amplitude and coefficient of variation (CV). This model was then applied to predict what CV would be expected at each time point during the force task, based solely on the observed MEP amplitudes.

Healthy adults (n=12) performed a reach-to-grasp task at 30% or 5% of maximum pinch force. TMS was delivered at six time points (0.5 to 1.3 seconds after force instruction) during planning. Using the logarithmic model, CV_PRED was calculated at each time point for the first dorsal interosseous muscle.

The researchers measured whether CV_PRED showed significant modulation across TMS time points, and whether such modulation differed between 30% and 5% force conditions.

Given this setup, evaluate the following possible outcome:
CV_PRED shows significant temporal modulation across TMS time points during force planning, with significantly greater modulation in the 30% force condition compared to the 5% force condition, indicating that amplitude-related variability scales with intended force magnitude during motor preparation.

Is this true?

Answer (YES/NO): NO